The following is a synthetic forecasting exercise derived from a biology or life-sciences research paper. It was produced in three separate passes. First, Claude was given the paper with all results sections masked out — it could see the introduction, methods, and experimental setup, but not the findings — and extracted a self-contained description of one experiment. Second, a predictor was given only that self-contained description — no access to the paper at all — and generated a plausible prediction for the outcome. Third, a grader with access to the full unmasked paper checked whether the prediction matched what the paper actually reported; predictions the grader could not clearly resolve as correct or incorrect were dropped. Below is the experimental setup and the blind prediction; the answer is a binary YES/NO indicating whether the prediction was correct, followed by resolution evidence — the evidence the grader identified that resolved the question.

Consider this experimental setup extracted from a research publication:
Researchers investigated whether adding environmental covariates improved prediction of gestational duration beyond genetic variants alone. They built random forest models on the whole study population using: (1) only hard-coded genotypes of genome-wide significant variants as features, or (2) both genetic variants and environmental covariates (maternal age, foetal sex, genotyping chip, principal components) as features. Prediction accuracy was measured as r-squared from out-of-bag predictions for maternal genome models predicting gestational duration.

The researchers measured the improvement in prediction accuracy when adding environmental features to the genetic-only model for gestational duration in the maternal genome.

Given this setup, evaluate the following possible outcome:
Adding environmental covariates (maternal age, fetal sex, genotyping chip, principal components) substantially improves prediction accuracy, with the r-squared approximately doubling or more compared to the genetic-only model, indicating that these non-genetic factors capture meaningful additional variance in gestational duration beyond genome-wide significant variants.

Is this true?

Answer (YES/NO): NO